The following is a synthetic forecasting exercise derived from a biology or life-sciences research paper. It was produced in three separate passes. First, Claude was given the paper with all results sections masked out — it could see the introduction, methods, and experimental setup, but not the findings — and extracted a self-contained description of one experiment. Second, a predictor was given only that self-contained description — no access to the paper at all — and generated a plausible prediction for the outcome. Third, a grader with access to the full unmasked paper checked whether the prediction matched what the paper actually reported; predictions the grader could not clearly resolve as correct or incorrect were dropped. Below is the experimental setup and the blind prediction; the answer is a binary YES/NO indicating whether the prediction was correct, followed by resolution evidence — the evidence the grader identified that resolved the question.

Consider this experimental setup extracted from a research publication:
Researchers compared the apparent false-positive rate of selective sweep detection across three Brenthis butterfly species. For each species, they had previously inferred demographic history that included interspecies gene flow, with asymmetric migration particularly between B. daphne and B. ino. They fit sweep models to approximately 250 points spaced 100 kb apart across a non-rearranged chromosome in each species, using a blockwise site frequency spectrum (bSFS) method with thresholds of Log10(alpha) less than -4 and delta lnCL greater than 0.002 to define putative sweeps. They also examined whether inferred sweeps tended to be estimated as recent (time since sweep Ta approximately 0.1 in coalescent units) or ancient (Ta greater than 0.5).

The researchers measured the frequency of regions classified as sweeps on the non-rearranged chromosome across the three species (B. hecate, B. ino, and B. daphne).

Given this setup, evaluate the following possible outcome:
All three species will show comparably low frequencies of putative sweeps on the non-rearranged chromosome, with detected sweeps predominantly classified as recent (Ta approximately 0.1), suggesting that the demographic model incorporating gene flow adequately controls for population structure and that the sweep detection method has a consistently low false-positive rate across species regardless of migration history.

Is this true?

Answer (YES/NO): NO